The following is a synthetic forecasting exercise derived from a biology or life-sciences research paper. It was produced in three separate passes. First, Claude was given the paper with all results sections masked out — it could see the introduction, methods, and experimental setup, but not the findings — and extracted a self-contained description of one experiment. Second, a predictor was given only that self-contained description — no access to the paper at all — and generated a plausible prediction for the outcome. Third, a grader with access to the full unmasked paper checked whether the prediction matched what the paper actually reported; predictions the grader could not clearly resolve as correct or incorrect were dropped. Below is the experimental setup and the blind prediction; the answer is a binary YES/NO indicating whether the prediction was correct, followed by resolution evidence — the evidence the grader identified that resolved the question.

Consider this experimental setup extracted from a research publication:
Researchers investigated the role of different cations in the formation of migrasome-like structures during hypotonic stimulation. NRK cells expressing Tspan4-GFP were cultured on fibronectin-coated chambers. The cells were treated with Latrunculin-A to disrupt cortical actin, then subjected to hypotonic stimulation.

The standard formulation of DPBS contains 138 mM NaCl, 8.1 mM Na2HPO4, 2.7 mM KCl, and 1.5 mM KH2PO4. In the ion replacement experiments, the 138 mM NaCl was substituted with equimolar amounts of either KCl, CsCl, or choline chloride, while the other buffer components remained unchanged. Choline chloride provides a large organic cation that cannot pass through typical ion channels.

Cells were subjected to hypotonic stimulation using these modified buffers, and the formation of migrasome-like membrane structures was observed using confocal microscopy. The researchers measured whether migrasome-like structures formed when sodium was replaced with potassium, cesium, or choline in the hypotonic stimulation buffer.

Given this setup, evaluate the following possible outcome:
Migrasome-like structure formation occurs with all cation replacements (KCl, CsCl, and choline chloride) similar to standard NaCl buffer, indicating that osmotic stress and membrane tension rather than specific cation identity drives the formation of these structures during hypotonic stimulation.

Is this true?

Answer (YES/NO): NO